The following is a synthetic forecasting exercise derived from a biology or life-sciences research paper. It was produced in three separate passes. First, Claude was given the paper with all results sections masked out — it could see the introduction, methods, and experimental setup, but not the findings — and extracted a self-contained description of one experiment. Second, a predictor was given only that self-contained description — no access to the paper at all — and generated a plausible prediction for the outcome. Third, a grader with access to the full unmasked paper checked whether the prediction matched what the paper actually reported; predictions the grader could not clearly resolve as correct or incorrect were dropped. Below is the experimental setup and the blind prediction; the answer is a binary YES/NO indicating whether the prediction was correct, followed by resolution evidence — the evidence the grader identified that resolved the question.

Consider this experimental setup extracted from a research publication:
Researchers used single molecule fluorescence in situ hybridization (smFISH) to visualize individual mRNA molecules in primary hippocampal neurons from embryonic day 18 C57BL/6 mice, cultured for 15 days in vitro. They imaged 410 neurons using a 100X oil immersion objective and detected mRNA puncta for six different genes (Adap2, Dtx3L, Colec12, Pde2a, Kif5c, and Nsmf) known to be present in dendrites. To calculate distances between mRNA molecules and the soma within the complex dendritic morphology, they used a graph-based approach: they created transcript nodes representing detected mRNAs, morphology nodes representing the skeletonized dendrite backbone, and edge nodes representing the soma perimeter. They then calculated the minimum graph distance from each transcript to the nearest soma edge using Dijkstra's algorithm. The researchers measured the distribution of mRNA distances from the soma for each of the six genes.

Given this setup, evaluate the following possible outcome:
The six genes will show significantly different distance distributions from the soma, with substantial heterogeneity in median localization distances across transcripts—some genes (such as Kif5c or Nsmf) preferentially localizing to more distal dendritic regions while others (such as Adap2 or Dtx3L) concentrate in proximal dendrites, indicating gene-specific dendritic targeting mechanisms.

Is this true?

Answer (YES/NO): NO